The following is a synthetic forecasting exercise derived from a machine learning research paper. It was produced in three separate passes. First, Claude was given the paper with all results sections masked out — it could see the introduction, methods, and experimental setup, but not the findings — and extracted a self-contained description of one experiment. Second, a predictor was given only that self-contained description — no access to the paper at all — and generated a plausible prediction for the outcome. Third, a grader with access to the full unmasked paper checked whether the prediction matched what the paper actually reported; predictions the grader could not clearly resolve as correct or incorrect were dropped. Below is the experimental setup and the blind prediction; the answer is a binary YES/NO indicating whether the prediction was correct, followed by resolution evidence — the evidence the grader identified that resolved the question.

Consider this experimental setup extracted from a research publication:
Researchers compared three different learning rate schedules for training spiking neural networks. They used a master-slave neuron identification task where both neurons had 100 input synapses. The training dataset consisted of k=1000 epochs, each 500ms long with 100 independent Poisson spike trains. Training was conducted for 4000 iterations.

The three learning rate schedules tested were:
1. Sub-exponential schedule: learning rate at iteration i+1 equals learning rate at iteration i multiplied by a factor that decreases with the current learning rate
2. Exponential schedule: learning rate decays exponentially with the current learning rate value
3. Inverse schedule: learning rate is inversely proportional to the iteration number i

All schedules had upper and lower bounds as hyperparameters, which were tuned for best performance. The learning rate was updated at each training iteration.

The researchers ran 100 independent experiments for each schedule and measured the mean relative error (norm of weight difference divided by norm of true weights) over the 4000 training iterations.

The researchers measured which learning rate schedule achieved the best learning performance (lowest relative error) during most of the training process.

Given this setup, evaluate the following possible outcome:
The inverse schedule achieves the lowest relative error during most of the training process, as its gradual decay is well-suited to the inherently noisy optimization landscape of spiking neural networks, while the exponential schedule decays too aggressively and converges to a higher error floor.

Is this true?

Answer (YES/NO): NO